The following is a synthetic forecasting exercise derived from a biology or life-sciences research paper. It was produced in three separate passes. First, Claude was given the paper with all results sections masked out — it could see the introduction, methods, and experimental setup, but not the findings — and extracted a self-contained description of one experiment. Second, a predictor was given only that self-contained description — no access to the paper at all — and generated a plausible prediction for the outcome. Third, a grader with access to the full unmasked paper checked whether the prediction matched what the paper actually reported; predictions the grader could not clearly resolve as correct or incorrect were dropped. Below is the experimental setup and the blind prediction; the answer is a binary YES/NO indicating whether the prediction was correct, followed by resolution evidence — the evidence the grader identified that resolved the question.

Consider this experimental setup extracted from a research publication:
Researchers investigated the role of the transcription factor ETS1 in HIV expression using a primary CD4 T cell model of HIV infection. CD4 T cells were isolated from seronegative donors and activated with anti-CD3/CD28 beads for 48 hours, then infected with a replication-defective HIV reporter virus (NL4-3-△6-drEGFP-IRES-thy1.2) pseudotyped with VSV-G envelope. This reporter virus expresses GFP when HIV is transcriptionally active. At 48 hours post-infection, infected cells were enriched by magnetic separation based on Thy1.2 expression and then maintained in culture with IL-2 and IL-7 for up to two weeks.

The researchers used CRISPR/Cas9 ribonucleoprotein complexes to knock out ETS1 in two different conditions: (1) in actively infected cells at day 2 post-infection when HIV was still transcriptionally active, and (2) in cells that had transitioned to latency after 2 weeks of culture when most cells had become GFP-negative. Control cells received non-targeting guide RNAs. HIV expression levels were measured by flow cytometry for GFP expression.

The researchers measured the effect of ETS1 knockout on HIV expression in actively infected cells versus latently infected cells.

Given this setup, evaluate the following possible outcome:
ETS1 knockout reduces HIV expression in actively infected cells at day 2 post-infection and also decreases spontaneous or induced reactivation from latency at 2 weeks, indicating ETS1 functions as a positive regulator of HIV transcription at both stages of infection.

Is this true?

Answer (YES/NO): NO